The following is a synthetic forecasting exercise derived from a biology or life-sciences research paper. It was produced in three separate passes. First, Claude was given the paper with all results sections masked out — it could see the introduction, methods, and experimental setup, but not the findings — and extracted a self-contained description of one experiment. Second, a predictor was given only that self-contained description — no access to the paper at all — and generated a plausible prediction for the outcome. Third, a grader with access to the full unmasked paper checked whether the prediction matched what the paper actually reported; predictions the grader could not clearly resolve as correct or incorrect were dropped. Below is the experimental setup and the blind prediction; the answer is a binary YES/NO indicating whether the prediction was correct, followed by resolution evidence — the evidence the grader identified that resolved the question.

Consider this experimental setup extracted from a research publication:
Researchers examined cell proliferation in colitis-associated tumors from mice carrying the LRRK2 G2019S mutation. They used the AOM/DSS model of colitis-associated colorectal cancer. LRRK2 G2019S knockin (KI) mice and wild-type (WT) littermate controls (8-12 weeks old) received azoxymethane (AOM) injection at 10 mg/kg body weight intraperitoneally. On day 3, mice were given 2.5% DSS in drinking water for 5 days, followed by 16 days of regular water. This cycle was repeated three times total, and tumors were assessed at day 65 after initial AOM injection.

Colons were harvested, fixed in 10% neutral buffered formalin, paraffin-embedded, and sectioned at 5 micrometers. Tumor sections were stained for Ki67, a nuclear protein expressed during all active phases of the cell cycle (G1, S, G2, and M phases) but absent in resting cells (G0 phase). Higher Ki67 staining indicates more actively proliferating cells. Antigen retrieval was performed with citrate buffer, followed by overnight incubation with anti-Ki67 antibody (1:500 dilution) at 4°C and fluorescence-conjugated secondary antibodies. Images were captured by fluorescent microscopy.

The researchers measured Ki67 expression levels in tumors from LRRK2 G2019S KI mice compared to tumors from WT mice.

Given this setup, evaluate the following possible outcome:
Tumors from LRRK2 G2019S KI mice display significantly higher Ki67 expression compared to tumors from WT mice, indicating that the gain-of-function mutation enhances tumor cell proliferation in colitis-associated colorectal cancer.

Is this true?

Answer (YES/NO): YES